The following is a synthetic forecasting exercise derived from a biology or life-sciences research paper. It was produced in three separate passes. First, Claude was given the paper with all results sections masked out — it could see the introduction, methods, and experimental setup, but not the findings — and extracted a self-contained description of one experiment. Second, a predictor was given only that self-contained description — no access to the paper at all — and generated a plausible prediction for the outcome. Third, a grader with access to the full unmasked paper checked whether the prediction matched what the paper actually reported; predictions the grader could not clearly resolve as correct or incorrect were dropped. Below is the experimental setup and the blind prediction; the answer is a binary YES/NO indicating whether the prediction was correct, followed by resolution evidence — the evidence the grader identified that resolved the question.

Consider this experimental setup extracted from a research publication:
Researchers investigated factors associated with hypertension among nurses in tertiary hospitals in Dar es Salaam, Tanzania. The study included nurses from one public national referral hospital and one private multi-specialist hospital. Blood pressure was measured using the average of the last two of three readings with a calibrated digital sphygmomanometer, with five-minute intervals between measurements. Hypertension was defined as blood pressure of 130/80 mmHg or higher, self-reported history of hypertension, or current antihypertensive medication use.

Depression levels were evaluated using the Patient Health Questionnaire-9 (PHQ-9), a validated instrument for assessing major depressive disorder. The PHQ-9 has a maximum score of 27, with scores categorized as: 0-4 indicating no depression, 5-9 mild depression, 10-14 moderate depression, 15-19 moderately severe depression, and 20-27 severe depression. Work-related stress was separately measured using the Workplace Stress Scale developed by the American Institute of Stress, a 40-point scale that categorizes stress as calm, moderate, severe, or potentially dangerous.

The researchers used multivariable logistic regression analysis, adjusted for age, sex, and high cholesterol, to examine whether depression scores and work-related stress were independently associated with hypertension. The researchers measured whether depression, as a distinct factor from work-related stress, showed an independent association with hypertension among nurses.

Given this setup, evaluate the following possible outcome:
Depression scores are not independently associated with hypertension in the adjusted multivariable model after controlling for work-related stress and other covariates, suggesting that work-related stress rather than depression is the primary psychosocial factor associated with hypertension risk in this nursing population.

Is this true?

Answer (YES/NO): YES